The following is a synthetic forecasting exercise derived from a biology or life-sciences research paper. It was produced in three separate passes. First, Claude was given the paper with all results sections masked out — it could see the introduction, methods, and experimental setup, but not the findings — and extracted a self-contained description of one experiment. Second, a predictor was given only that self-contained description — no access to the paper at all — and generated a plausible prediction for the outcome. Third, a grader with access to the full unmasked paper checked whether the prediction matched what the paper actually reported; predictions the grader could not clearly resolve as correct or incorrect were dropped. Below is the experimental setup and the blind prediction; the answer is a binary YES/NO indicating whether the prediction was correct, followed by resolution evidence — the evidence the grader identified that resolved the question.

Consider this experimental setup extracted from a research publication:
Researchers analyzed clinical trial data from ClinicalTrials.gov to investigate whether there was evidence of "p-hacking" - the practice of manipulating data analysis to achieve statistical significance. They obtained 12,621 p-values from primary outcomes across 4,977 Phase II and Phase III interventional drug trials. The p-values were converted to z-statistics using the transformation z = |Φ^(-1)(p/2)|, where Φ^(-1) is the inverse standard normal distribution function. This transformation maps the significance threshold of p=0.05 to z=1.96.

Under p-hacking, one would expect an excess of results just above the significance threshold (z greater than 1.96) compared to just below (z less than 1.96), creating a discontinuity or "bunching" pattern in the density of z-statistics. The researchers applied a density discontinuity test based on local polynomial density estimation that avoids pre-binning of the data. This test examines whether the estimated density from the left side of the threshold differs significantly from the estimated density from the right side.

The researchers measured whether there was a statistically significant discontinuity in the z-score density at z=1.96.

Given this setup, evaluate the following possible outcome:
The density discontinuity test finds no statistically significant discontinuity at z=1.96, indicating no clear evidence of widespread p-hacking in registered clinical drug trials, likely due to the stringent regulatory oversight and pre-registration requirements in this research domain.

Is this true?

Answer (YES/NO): NO